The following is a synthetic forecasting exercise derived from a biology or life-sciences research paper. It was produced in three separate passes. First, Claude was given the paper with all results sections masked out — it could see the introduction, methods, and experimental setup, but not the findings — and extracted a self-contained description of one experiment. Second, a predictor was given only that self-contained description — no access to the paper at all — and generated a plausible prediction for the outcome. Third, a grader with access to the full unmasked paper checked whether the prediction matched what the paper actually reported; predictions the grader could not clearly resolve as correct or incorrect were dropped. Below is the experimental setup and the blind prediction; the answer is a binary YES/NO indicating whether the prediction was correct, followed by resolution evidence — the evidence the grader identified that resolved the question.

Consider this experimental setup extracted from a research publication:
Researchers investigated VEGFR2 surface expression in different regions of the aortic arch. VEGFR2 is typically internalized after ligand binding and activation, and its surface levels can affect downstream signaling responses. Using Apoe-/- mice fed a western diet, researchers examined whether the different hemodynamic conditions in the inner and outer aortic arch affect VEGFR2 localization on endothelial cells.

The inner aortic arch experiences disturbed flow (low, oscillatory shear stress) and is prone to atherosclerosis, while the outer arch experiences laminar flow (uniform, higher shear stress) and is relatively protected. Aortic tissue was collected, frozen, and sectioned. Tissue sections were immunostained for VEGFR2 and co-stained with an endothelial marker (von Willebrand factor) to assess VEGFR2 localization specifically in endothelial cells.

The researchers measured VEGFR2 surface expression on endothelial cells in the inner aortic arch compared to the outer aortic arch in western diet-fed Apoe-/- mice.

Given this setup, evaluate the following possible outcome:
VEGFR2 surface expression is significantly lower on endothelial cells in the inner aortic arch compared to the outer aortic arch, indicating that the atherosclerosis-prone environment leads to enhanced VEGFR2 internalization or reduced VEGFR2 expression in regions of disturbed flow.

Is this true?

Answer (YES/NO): NO